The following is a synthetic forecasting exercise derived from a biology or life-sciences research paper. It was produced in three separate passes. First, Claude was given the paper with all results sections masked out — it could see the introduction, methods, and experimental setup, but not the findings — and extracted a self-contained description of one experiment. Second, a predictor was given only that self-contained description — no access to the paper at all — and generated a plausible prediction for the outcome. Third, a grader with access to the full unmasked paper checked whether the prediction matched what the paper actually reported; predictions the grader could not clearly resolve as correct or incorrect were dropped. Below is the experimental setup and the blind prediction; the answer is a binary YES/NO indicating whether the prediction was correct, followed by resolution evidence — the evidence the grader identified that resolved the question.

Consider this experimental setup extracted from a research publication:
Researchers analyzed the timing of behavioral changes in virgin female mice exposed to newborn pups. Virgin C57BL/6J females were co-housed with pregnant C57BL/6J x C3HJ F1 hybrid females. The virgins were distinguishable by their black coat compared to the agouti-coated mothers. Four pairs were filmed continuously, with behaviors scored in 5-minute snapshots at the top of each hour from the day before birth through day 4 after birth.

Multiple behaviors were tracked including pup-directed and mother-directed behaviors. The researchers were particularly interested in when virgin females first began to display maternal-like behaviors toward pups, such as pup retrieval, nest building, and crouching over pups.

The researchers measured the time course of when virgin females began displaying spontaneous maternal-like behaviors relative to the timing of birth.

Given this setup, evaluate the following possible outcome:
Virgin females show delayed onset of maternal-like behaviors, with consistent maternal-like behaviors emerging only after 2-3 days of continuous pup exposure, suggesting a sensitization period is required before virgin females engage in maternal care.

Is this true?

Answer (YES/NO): YES